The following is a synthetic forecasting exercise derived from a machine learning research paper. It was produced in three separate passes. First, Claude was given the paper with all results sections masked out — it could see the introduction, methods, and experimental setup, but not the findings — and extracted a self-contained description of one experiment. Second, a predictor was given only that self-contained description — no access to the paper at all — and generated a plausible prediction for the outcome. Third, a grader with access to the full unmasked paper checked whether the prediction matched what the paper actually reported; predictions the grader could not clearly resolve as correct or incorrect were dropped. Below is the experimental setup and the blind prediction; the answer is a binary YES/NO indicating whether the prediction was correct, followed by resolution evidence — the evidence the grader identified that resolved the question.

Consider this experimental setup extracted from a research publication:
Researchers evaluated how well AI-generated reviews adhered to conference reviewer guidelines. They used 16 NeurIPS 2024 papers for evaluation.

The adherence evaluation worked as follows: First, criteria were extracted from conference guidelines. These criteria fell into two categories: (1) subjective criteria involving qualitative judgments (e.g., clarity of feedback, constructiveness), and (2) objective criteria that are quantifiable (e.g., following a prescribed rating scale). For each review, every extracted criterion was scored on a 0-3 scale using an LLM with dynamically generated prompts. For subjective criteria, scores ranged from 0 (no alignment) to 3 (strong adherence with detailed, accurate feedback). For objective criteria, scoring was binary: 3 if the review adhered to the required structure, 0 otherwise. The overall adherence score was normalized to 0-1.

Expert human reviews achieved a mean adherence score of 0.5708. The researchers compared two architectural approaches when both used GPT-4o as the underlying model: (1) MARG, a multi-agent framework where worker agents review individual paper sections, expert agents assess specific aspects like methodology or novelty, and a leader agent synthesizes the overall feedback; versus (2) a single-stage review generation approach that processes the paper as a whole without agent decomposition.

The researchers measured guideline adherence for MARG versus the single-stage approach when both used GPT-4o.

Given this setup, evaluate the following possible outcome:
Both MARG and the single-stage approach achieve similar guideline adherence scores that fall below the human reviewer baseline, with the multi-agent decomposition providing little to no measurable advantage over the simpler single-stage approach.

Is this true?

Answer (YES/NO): NO